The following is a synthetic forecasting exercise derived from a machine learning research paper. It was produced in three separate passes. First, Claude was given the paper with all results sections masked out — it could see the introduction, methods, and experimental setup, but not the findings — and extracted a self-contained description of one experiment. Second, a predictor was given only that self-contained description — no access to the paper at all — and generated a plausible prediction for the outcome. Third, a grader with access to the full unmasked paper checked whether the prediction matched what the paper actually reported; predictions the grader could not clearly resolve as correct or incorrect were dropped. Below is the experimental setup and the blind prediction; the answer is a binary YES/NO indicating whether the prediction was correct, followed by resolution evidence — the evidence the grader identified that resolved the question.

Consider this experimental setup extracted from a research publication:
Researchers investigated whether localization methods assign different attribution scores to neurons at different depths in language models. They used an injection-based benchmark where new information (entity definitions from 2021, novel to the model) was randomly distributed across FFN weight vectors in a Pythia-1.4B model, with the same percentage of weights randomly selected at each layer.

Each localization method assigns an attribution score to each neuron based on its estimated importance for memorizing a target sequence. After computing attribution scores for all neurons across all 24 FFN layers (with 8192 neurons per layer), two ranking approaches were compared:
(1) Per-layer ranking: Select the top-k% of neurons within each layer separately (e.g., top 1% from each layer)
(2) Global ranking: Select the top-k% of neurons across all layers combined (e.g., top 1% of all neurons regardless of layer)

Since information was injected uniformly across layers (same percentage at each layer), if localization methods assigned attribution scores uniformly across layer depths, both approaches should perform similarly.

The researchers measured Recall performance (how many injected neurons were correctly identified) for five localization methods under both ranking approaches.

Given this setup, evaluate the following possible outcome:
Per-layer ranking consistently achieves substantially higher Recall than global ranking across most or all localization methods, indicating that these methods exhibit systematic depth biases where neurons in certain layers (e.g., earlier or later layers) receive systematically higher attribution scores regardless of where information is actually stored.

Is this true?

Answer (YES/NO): YES